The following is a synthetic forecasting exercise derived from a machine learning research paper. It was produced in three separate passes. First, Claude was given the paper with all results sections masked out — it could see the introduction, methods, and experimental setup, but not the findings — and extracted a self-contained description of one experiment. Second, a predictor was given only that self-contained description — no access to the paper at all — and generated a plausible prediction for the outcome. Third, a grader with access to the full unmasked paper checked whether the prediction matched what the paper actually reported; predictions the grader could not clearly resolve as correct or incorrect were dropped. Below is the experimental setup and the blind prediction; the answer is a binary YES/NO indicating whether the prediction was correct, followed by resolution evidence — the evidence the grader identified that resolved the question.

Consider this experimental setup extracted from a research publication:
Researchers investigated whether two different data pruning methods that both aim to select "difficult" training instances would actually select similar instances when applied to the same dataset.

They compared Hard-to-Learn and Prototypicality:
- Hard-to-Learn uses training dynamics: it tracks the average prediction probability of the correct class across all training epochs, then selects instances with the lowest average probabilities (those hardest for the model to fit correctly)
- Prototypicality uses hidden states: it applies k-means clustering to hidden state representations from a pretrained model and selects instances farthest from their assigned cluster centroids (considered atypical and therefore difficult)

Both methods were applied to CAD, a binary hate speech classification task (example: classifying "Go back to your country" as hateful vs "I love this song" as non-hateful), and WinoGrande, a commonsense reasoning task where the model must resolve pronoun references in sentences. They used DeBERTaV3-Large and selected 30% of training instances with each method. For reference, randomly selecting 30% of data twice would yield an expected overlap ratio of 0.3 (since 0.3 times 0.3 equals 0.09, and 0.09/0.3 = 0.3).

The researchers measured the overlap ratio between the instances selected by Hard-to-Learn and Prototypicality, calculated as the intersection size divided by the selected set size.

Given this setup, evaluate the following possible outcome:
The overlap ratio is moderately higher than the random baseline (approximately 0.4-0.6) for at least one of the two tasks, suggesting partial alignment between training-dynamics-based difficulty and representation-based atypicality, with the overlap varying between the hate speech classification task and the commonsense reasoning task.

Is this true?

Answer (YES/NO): NO